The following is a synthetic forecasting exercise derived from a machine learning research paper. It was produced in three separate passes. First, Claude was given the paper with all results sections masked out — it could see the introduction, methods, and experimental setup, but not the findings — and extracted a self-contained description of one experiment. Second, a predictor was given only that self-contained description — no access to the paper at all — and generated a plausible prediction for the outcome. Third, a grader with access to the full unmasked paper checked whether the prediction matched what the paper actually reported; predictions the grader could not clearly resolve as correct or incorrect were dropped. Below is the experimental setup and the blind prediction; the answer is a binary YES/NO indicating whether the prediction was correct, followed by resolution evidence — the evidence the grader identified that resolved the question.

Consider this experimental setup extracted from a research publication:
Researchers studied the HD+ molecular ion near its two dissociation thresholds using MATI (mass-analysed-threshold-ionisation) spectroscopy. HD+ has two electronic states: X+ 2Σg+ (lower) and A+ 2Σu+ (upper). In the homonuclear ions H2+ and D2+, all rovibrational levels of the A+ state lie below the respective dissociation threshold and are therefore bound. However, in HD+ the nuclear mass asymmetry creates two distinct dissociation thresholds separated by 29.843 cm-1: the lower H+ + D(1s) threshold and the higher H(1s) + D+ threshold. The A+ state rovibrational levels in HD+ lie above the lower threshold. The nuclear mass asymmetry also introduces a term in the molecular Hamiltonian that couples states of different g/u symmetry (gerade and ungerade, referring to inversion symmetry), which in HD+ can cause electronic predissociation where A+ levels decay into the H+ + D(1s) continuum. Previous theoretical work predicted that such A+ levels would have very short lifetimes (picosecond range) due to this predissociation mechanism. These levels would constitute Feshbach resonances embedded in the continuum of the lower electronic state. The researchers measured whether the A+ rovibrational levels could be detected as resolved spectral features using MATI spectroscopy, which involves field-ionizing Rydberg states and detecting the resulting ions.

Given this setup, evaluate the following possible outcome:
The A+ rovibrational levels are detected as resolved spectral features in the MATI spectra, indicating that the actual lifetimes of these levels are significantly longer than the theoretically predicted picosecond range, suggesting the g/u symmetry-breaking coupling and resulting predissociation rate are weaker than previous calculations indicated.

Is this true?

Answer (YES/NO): NO